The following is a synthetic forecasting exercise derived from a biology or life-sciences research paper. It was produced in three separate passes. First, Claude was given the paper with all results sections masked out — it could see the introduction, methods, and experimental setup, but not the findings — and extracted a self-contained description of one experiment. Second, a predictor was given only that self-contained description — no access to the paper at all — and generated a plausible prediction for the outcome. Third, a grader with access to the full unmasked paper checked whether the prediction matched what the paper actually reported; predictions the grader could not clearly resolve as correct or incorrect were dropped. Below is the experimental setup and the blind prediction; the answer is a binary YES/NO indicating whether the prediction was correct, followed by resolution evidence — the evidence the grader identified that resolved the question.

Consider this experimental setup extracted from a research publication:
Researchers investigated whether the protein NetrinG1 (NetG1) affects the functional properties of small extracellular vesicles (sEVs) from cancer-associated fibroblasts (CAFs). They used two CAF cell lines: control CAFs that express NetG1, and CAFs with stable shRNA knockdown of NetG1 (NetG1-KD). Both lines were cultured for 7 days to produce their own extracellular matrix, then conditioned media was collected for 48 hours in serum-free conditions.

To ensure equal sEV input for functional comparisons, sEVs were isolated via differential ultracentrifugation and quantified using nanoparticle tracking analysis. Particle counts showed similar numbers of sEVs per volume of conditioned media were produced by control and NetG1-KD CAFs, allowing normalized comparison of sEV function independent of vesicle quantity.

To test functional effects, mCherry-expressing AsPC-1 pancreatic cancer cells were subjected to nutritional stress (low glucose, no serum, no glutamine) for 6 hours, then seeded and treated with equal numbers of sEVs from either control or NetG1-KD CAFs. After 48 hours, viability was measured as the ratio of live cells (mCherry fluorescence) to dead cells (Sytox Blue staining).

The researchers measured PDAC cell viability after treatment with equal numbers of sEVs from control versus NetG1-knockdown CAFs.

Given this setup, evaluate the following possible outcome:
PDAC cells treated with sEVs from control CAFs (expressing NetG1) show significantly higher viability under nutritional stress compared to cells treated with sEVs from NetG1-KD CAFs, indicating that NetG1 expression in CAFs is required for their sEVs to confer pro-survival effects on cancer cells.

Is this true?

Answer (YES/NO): YES